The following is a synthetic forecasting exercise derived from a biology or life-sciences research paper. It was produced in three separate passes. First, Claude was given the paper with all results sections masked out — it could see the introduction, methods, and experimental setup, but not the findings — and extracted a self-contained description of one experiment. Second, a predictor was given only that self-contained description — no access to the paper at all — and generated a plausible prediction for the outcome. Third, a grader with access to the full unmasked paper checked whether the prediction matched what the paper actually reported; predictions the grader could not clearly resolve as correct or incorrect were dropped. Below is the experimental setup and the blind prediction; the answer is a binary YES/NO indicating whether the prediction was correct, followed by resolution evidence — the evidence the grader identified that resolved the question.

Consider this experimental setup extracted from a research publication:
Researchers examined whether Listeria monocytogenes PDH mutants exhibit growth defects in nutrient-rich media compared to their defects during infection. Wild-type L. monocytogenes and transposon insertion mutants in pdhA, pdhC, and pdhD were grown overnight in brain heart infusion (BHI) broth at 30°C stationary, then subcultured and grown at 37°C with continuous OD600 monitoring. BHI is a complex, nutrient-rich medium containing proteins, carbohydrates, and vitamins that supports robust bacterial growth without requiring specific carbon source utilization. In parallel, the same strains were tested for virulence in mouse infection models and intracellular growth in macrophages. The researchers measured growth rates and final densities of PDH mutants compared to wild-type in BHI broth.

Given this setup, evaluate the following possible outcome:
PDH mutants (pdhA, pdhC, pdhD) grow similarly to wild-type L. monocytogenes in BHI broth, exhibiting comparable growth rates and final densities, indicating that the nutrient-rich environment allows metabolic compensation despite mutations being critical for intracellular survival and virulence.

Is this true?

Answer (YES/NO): YES